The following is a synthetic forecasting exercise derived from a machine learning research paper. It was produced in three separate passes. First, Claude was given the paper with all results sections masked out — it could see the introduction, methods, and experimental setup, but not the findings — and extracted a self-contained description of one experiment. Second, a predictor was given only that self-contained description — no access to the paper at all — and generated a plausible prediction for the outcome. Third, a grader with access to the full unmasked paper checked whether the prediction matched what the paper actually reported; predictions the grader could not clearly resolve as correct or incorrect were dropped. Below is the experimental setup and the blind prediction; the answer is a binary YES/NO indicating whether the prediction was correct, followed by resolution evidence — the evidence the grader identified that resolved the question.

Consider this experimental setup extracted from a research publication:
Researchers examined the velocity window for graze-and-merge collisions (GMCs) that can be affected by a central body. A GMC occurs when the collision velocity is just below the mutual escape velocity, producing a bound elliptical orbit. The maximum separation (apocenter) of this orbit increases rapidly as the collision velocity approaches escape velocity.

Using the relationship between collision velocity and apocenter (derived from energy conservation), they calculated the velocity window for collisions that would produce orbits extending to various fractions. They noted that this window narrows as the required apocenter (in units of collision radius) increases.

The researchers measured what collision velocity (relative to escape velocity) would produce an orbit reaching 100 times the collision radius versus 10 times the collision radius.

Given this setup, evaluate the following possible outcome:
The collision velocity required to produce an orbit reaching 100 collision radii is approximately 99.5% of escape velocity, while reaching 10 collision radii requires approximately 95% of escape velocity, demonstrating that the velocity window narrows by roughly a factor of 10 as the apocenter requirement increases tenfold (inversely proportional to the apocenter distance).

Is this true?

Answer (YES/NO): NO